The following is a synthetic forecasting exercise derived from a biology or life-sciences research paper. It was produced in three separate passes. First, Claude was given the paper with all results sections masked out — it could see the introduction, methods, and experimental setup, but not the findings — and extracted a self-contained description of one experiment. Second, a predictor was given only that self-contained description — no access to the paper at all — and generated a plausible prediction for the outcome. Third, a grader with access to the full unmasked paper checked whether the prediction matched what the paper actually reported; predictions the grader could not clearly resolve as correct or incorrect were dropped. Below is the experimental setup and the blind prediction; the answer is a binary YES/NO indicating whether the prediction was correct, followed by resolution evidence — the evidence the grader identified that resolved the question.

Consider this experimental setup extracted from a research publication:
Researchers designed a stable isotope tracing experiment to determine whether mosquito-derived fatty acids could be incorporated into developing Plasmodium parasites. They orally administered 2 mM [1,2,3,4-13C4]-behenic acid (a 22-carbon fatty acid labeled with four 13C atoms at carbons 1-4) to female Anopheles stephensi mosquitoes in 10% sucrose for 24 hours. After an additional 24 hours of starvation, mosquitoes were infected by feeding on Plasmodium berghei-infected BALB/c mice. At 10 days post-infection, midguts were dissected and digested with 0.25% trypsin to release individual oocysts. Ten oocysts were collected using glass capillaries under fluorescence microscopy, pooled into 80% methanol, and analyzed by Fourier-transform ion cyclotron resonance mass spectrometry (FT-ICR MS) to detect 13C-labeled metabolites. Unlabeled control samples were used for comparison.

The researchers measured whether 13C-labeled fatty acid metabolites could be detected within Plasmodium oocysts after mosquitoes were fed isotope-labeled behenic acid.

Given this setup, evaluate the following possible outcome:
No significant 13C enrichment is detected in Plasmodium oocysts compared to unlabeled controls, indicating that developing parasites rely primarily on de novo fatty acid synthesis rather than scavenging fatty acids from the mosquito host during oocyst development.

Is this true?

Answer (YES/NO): NO